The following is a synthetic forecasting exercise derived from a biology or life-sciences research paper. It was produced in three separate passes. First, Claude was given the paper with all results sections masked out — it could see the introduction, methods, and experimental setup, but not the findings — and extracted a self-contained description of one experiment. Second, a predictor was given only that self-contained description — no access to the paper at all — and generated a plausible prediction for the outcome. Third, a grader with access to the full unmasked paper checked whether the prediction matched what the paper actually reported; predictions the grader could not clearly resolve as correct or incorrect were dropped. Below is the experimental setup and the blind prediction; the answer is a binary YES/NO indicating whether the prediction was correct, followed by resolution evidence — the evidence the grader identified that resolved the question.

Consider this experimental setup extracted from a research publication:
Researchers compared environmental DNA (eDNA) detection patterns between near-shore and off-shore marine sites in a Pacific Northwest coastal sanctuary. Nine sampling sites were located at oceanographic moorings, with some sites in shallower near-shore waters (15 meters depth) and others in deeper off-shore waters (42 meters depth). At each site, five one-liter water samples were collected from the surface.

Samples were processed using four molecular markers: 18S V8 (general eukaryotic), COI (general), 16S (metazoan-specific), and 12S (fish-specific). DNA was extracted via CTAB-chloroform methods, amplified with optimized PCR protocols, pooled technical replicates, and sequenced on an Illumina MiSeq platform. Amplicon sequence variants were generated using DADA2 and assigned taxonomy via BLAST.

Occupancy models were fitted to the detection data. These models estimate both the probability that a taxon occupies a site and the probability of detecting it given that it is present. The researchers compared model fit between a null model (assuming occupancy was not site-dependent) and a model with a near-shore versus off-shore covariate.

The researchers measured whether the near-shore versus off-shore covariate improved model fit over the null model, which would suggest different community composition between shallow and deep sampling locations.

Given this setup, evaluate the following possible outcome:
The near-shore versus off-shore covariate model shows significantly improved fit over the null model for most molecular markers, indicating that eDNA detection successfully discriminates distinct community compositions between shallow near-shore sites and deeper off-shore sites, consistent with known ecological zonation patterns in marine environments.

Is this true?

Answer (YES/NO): NO